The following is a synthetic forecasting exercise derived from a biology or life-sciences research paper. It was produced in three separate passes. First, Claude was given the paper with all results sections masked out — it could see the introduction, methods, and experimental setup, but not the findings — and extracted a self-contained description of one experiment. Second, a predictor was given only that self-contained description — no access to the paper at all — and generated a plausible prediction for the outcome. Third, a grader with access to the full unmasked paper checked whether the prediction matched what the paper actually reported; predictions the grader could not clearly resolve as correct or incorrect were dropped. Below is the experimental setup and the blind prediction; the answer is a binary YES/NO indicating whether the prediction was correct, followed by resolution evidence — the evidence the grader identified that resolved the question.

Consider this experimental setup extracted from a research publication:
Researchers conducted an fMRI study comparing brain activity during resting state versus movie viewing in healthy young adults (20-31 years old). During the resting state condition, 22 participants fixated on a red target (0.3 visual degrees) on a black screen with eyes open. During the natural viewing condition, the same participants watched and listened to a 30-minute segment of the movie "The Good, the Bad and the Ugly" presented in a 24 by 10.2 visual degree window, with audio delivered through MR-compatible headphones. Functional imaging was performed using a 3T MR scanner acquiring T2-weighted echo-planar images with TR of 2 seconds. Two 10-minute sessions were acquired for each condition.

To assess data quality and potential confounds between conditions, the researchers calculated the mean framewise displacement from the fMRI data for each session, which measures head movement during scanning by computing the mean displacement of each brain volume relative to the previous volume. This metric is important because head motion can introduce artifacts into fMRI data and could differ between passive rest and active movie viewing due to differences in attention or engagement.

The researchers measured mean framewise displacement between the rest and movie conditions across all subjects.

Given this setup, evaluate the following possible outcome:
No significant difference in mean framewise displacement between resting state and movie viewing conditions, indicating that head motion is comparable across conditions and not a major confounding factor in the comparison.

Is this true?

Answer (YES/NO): YES